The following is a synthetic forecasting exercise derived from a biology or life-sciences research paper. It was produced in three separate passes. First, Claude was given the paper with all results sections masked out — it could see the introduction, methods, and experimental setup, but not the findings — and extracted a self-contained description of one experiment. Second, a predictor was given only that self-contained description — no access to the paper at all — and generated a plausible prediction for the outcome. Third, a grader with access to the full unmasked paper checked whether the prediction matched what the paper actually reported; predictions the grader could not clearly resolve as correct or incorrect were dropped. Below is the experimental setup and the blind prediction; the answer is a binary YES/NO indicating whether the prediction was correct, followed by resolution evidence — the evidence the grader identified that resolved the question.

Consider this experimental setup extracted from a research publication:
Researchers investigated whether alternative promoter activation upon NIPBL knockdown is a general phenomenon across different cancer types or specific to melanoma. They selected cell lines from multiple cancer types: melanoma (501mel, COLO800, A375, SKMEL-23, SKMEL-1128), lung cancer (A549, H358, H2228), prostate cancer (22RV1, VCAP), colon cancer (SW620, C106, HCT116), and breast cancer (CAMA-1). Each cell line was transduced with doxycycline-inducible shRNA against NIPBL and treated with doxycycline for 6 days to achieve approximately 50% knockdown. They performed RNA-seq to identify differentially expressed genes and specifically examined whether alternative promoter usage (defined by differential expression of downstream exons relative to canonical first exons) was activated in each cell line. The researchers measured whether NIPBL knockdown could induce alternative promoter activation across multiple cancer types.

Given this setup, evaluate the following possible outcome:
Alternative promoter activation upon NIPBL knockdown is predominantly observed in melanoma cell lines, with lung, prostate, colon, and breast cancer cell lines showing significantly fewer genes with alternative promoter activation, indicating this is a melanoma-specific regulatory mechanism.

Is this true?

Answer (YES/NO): NO